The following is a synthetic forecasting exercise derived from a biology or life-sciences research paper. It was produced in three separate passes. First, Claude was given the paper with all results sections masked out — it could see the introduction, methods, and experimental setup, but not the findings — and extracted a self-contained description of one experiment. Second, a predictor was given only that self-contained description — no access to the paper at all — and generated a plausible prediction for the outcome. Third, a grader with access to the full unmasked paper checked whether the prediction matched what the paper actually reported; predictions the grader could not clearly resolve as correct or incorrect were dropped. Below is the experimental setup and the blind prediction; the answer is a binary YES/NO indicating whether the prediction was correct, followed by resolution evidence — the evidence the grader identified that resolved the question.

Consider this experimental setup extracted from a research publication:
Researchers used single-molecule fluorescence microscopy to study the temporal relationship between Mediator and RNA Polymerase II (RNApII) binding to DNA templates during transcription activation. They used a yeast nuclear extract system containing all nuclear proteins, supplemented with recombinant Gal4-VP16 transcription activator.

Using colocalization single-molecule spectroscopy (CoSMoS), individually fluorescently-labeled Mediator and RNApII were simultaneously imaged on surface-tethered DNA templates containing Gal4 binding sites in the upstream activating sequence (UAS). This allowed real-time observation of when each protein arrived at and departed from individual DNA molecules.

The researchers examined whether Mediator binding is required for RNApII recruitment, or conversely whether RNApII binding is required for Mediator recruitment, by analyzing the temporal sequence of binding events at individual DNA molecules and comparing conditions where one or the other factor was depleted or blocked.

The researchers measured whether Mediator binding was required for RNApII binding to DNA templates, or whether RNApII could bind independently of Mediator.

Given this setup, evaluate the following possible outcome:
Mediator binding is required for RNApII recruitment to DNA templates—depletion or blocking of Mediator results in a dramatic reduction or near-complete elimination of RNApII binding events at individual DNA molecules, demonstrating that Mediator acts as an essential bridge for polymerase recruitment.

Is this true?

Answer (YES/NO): YES